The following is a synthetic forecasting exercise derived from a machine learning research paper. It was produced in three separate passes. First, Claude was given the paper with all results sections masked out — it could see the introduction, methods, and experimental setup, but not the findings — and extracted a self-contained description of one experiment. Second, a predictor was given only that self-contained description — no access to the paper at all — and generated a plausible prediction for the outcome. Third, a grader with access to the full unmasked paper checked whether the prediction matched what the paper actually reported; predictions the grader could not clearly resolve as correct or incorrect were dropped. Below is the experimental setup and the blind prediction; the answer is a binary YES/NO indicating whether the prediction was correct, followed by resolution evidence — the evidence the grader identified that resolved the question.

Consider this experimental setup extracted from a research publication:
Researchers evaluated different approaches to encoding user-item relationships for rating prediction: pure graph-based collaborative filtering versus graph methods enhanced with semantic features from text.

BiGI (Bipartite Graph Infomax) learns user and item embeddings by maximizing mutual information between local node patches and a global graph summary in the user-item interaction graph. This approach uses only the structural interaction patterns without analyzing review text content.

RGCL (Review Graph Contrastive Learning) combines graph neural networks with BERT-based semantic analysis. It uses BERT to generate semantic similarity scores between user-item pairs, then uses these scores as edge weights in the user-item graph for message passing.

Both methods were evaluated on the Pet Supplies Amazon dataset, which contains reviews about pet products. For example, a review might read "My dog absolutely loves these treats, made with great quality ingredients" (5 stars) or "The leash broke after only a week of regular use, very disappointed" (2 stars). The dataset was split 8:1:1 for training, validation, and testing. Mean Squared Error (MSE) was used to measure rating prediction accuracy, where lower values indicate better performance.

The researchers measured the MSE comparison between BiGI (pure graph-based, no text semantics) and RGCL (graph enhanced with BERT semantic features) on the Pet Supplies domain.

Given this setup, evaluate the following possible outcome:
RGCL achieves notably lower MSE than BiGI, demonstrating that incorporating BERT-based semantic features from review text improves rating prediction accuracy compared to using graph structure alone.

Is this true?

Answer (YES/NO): YES